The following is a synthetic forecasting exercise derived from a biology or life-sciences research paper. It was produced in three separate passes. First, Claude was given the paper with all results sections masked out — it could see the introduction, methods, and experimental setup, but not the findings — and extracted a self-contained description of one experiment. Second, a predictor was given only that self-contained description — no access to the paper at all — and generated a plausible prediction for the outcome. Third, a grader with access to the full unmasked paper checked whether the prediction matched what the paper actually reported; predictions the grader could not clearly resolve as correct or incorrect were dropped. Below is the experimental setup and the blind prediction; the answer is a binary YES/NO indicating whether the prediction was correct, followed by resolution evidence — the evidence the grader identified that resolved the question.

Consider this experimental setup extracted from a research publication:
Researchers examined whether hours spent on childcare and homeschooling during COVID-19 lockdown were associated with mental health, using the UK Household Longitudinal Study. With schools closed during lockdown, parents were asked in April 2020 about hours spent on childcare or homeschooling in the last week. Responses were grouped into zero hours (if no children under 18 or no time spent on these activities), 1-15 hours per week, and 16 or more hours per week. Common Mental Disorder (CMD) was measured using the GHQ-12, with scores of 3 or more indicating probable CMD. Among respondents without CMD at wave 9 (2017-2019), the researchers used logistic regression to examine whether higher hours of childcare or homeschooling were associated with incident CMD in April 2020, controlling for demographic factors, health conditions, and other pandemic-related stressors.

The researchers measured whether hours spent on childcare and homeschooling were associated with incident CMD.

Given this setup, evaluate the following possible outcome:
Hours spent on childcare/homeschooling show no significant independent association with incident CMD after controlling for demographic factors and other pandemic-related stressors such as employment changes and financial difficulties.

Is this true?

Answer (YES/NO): NO